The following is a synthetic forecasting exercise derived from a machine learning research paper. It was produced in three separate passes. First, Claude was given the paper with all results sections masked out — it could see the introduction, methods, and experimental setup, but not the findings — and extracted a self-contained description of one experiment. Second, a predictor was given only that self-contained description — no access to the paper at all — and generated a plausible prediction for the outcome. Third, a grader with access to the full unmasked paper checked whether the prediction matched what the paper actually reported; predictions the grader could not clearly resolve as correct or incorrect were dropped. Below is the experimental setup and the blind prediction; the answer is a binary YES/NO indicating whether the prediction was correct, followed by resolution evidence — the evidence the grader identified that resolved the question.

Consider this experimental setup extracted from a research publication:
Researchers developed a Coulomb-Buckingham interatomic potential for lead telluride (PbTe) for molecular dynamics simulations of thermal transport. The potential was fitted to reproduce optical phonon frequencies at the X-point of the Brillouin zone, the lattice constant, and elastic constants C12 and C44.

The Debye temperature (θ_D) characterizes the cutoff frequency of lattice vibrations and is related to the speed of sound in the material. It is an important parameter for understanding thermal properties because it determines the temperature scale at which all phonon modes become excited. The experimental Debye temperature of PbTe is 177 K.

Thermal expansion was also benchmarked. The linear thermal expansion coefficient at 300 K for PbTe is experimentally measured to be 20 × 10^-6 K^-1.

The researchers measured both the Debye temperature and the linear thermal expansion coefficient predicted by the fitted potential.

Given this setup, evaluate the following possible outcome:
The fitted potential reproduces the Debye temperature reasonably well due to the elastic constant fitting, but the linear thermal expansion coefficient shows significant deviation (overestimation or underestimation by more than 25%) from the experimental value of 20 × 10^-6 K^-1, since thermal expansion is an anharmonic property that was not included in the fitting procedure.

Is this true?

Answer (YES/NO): YES